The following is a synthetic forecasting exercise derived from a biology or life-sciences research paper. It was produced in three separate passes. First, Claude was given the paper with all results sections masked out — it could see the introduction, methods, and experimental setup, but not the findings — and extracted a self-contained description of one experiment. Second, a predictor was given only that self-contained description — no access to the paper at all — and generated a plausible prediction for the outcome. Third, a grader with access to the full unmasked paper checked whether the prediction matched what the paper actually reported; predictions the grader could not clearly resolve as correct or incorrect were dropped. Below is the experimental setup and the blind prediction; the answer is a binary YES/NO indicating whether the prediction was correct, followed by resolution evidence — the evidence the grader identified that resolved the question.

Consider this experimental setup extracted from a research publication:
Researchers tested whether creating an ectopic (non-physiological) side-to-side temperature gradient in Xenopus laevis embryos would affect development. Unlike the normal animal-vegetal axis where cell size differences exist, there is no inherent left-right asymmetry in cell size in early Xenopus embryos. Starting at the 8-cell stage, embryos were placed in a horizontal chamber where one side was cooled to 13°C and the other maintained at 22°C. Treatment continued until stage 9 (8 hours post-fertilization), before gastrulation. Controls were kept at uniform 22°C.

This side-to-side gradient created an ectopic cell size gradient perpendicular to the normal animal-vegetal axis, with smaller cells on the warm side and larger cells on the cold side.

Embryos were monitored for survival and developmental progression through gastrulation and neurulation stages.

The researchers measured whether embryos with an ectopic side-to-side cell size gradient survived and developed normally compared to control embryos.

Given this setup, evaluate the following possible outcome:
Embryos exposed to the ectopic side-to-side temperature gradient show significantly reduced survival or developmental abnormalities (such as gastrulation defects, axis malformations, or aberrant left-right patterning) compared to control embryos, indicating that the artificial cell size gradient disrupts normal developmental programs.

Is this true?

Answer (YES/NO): NO